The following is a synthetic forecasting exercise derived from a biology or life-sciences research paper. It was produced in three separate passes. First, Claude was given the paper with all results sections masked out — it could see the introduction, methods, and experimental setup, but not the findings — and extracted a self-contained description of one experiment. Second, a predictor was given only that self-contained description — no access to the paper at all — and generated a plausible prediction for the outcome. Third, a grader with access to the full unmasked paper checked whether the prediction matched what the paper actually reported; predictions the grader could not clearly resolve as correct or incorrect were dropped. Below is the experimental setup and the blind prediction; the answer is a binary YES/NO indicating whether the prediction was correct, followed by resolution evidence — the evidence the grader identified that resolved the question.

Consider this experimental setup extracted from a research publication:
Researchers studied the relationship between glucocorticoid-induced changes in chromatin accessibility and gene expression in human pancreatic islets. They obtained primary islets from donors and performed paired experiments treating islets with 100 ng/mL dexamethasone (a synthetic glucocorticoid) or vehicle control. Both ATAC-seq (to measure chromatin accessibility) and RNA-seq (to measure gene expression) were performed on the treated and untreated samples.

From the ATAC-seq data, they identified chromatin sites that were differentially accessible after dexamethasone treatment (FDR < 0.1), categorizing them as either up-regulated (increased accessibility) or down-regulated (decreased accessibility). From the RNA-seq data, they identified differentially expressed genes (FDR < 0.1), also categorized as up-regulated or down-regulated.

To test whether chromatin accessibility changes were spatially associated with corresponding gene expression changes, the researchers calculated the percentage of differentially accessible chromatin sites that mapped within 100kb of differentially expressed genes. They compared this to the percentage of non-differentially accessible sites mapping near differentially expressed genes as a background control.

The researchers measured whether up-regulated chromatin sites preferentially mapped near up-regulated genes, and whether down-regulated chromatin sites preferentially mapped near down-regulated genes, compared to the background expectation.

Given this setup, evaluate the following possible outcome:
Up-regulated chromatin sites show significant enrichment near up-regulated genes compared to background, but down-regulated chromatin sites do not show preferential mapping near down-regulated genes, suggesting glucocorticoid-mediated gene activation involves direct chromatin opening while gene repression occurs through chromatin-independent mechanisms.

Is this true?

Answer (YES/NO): NO